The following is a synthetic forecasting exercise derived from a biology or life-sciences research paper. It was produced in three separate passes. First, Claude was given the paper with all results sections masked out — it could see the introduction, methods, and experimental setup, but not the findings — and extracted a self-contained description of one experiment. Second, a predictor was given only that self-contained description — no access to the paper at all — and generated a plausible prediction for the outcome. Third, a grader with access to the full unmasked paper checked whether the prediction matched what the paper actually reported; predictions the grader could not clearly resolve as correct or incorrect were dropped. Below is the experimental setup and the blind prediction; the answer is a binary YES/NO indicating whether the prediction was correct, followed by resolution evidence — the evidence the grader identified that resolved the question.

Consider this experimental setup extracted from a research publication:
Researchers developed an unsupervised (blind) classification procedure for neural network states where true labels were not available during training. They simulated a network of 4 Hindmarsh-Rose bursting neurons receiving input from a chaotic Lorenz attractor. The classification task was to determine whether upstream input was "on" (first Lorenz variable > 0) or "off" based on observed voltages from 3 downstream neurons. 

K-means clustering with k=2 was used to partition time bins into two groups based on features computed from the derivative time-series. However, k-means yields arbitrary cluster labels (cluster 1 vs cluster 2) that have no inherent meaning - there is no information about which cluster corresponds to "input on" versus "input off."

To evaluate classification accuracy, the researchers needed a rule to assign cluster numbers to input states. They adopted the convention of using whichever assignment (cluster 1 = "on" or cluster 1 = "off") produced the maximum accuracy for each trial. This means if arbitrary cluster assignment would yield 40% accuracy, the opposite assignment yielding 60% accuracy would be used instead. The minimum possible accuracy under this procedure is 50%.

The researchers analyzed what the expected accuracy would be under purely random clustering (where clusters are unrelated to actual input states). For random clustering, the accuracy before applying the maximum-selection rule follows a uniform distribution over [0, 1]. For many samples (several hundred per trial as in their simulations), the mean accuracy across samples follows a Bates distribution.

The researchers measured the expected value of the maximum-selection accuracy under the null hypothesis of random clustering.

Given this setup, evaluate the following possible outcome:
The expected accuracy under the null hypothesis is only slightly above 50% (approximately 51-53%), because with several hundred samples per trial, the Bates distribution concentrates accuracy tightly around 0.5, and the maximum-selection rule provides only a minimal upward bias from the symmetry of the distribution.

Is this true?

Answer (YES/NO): NO